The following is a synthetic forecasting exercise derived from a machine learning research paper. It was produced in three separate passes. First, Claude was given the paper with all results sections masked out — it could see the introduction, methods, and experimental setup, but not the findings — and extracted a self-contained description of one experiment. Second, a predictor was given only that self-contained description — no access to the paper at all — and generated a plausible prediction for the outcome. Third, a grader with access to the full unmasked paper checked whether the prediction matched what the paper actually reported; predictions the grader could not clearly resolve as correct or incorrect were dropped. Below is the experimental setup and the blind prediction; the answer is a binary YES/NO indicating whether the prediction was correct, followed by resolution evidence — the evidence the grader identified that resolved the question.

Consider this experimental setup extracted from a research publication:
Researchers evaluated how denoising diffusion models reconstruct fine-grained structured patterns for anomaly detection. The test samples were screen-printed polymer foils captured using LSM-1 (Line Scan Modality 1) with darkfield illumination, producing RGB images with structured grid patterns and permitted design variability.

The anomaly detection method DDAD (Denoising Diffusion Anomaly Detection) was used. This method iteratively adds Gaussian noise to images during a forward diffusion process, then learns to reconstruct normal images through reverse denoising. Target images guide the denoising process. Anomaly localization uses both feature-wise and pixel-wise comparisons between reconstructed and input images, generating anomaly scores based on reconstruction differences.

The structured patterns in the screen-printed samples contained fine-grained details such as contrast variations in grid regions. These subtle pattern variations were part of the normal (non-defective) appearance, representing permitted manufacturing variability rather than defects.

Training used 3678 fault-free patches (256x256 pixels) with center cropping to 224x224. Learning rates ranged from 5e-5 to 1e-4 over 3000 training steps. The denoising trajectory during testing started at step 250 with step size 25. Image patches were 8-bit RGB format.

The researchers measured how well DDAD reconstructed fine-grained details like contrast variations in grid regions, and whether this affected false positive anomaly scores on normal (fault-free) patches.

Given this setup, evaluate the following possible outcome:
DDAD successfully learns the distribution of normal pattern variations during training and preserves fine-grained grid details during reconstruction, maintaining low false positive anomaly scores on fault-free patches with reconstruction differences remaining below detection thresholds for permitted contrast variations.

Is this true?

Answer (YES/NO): NO